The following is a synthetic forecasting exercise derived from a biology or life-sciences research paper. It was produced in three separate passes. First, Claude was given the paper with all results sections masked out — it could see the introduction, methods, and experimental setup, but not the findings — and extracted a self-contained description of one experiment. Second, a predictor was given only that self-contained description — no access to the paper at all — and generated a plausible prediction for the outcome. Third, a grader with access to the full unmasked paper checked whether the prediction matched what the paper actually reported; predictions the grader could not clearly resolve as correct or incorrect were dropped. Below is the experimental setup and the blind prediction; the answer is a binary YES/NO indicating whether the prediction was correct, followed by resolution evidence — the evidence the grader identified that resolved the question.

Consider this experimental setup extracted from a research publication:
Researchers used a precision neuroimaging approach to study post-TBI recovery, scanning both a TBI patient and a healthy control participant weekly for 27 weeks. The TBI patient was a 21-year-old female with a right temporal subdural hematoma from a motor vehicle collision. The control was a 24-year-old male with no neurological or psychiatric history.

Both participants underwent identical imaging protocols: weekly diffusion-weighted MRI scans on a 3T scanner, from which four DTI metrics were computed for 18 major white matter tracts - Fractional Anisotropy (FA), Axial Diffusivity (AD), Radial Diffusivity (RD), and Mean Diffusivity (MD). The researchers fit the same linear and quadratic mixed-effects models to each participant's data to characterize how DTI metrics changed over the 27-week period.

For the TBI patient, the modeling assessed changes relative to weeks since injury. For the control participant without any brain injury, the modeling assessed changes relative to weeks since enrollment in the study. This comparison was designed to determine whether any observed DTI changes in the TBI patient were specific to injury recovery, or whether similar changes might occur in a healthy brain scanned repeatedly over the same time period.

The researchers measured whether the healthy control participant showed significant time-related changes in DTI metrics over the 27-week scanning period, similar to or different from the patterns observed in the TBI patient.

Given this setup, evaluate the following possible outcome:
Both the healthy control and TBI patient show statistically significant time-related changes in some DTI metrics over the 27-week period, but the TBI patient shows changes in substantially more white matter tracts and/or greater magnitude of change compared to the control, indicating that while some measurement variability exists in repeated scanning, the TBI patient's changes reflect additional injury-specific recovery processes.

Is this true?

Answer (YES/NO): NO